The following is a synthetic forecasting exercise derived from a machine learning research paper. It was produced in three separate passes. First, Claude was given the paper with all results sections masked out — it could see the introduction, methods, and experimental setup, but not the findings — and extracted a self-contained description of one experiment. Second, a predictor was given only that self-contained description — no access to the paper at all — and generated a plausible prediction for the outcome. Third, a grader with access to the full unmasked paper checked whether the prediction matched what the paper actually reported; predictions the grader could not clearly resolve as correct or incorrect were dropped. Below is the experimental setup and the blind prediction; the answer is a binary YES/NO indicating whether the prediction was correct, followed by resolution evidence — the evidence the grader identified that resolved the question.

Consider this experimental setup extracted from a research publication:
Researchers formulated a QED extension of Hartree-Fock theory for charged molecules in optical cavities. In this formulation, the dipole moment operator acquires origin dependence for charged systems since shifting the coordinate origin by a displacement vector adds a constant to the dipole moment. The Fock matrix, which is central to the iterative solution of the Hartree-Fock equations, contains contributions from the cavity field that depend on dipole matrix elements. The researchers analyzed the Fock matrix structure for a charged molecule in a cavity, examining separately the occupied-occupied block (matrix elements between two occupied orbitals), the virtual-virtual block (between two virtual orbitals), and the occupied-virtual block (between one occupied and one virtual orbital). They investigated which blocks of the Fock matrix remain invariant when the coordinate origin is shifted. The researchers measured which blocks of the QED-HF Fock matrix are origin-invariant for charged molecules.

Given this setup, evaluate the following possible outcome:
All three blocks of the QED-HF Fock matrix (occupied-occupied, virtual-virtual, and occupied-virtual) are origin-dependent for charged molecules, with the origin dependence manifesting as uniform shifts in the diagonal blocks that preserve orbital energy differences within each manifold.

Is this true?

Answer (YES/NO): NO